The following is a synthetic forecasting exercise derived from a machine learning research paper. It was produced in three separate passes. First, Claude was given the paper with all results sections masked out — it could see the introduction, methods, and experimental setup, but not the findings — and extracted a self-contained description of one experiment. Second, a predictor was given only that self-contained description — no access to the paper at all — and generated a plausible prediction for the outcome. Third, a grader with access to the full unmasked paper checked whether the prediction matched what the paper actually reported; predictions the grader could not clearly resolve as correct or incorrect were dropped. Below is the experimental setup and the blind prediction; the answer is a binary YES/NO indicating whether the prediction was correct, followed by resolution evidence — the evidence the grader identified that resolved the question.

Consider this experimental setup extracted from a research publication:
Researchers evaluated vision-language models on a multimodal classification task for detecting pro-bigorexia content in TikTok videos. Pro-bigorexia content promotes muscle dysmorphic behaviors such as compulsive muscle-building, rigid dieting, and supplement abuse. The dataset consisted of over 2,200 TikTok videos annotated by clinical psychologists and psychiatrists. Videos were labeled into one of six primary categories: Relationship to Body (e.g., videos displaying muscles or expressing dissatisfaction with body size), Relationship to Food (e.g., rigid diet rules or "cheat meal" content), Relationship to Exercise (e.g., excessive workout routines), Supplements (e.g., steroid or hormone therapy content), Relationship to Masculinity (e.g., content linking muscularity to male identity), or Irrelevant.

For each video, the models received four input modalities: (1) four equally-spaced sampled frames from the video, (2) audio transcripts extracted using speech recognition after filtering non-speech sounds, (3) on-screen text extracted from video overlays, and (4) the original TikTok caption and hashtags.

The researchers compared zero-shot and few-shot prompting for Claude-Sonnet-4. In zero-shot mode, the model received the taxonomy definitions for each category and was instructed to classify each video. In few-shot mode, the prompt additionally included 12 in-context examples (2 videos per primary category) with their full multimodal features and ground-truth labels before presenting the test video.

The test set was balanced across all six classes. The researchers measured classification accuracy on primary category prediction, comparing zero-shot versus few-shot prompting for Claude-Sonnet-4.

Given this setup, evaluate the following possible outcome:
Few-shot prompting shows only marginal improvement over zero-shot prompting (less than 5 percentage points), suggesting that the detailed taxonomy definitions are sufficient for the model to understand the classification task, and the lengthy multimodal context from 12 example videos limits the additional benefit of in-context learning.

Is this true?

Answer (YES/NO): NO